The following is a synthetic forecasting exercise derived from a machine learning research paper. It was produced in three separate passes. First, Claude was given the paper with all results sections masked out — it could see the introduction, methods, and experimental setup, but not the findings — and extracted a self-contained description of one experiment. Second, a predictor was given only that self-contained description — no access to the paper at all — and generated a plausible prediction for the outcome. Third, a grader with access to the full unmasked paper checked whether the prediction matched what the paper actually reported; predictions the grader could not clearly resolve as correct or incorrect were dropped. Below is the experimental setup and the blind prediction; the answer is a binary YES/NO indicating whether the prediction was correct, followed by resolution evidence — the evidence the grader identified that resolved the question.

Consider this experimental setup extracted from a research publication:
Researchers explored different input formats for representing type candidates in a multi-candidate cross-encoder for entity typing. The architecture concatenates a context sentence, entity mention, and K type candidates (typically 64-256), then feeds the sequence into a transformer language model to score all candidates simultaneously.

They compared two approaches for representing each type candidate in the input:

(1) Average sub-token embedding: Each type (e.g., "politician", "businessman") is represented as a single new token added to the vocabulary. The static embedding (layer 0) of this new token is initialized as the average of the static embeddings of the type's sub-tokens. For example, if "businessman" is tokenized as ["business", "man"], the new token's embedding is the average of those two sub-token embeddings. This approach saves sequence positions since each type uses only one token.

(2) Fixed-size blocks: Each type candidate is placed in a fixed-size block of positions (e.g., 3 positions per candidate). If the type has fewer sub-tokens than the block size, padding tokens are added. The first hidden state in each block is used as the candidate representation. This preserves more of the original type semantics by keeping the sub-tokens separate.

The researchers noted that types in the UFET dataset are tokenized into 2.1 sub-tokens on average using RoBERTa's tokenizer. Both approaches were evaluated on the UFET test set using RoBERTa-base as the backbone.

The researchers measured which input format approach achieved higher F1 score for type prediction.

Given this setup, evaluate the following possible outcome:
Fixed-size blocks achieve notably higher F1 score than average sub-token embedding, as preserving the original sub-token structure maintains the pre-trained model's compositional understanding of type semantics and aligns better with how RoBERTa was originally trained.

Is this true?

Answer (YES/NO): NO